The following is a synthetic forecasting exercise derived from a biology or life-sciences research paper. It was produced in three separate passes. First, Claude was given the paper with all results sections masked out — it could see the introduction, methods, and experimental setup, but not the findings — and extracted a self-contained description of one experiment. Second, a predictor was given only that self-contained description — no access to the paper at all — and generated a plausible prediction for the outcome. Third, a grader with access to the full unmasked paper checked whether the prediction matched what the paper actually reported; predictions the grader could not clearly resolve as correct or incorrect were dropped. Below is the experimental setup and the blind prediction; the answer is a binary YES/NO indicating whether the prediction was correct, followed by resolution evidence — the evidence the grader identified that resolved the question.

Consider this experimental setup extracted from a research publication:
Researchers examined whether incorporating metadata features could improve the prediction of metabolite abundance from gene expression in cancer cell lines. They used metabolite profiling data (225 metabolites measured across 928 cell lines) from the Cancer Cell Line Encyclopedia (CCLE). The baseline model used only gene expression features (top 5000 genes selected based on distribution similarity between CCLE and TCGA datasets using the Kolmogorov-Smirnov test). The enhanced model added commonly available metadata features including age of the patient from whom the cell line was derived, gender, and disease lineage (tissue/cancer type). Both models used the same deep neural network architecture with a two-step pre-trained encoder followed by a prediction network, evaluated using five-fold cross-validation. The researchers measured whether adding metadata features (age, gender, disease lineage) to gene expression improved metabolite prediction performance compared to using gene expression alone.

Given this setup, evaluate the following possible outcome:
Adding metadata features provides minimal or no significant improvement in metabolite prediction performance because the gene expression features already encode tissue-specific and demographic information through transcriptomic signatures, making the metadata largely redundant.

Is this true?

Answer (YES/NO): NO